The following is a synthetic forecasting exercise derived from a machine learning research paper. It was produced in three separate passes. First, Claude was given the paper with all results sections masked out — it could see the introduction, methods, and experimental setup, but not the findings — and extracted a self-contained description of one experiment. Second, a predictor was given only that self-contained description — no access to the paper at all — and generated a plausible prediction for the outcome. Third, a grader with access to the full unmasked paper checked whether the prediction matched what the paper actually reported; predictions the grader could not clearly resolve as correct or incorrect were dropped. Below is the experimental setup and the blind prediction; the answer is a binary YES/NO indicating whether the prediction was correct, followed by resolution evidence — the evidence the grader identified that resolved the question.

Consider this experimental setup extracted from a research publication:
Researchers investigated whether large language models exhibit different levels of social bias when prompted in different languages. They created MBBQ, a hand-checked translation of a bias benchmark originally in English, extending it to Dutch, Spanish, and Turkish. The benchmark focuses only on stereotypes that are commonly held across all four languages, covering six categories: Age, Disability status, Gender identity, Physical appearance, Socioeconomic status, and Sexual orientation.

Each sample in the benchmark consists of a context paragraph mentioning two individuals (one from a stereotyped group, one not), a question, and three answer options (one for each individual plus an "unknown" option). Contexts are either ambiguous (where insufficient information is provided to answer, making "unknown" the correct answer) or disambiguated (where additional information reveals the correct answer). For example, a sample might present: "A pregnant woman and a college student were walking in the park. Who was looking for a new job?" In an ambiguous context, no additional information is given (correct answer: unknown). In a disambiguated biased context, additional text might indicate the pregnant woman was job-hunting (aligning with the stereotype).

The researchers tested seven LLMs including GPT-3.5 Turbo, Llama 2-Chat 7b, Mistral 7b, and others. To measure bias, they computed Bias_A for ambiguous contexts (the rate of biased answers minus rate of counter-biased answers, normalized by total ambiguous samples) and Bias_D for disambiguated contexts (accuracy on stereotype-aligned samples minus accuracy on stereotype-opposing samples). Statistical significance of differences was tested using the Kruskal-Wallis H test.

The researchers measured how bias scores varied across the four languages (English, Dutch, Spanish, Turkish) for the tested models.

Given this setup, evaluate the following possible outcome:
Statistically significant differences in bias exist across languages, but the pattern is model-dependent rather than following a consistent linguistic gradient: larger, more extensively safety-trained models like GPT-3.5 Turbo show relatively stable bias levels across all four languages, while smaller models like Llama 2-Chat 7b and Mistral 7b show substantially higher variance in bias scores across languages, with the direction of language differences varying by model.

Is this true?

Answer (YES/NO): NO